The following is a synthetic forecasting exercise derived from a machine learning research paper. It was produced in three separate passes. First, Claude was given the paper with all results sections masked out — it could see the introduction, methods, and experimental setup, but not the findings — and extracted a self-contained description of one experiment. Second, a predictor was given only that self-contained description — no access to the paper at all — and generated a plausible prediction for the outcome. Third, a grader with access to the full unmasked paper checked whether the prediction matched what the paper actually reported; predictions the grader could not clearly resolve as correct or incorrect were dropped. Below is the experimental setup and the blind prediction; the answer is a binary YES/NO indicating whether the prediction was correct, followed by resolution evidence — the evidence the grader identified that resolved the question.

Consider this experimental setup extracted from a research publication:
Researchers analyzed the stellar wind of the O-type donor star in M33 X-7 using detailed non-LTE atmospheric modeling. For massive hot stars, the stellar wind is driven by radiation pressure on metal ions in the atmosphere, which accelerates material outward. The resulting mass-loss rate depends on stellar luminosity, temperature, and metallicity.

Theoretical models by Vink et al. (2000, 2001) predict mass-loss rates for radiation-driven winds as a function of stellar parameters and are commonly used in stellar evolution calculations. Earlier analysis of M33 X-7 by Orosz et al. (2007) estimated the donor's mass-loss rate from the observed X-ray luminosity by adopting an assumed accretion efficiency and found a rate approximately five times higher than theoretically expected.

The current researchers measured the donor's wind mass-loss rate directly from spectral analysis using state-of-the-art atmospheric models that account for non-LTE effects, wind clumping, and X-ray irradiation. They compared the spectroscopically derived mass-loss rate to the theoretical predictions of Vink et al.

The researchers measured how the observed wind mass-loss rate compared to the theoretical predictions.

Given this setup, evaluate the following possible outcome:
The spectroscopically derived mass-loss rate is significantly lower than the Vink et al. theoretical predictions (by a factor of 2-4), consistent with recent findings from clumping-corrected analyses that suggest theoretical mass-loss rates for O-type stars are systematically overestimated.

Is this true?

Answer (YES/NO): NO